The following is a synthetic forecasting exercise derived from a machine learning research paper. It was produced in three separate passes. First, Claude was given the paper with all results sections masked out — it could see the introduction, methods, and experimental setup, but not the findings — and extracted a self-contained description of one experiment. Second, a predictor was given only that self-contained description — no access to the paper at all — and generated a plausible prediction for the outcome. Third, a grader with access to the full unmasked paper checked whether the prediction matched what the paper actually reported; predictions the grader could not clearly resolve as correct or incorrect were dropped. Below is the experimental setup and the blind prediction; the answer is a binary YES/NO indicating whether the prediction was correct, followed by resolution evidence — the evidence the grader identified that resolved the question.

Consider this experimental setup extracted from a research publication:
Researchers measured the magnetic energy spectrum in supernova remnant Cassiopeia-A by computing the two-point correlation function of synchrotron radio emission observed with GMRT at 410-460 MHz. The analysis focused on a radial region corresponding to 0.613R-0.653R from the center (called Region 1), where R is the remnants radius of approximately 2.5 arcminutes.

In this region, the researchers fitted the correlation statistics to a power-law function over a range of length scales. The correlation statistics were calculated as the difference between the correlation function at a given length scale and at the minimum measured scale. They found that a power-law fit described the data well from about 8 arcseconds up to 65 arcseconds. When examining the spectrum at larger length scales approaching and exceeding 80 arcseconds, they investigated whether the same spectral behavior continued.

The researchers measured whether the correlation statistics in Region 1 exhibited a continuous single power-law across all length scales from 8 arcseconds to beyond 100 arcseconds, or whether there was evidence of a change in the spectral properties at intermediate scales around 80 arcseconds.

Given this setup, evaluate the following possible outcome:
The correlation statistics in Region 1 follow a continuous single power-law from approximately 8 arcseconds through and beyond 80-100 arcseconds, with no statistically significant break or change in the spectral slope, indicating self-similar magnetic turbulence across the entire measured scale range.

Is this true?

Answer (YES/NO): NO